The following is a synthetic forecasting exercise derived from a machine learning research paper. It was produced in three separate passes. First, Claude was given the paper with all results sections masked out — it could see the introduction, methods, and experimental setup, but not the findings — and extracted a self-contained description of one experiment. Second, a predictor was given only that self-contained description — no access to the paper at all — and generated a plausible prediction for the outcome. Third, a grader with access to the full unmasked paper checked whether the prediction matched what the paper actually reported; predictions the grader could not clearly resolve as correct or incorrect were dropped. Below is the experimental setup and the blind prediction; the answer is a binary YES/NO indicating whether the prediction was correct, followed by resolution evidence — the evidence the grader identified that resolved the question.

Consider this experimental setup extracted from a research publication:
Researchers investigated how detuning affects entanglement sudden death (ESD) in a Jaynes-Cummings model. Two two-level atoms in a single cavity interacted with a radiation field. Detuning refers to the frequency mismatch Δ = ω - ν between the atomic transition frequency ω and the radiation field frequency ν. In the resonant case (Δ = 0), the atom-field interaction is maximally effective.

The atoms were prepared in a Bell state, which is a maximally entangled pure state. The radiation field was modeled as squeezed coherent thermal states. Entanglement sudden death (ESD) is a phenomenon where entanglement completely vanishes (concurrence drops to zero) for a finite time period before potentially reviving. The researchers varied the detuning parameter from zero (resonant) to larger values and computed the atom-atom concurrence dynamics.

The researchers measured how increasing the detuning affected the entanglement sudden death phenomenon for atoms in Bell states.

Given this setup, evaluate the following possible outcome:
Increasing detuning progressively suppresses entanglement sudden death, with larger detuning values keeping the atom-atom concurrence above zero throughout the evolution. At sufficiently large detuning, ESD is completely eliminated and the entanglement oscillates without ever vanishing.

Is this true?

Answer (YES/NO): NO